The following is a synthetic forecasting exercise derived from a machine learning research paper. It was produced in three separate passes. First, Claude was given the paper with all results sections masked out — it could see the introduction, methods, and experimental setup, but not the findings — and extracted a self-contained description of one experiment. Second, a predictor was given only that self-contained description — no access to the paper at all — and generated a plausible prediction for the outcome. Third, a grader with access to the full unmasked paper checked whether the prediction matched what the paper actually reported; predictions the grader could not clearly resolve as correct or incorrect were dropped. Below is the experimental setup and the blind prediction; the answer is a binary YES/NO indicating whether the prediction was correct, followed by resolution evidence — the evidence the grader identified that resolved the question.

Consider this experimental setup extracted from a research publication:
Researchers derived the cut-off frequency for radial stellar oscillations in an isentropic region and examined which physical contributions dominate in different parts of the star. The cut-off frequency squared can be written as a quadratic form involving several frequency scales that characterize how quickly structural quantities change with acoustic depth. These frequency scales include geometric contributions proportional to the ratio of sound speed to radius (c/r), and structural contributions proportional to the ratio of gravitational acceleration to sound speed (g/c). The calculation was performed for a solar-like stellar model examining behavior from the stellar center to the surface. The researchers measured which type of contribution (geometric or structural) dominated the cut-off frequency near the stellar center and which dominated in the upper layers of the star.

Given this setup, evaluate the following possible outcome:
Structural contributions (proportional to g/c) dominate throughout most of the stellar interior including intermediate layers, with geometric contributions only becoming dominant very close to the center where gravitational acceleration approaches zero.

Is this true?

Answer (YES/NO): NO